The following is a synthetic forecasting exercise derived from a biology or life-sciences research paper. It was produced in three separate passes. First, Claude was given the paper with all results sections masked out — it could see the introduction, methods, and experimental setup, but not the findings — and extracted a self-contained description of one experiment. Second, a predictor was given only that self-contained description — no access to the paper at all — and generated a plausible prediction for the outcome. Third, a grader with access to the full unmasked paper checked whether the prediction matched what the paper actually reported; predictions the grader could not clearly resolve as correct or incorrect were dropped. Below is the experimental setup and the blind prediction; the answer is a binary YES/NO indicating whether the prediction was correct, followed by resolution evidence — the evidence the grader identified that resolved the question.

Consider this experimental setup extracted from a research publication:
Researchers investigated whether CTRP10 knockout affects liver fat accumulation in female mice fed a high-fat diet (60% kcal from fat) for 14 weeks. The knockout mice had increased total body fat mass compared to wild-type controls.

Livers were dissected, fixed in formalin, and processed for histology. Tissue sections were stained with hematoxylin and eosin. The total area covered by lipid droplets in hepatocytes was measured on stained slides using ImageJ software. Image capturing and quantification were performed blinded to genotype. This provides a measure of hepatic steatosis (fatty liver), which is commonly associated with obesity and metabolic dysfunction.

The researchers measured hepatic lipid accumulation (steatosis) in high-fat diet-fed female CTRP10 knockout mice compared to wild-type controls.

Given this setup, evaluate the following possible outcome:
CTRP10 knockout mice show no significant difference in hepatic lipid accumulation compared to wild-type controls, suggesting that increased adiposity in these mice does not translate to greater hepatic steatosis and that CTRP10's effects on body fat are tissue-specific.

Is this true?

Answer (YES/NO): YES